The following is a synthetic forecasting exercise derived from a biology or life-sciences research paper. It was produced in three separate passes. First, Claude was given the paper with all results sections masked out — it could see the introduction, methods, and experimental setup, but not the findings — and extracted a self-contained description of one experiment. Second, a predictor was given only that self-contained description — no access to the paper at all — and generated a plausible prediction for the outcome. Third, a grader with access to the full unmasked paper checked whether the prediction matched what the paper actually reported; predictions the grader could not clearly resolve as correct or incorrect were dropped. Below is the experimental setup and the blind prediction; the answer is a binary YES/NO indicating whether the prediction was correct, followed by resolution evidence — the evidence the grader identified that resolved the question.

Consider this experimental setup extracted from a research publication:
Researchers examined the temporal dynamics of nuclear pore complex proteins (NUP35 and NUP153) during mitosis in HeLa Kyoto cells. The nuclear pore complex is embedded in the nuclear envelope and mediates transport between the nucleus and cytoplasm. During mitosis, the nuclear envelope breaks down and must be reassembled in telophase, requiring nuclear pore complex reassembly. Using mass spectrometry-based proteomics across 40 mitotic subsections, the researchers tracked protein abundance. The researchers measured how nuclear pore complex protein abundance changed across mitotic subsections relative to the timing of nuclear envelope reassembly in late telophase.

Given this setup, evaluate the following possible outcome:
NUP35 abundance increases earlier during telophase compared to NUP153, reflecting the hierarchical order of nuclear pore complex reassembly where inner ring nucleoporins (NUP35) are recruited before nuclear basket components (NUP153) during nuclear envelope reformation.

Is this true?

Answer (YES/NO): NO